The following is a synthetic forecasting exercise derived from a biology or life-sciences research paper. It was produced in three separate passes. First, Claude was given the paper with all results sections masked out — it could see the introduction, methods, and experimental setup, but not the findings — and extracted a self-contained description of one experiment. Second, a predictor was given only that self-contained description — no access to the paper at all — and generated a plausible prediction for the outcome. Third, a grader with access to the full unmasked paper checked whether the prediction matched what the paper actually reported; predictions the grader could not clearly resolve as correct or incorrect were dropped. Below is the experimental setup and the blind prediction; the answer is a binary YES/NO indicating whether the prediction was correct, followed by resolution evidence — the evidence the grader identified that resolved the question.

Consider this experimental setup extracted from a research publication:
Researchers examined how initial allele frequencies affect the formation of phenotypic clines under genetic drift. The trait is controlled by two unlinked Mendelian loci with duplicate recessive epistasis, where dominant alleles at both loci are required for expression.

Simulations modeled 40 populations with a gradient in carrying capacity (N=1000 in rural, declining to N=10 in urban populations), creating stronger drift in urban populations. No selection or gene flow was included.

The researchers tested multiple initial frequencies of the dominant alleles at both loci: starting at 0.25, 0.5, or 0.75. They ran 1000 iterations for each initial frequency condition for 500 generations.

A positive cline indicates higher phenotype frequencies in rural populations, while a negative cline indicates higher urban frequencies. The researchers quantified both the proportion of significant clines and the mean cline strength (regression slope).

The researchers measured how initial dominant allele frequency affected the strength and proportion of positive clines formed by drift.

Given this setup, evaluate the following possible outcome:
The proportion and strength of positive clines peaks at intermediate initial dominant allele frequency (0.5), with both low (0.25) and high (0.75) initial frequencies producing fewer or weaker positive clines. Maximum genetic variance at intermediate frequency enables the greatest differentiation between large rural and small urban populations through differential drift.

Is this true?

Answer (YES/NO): YES